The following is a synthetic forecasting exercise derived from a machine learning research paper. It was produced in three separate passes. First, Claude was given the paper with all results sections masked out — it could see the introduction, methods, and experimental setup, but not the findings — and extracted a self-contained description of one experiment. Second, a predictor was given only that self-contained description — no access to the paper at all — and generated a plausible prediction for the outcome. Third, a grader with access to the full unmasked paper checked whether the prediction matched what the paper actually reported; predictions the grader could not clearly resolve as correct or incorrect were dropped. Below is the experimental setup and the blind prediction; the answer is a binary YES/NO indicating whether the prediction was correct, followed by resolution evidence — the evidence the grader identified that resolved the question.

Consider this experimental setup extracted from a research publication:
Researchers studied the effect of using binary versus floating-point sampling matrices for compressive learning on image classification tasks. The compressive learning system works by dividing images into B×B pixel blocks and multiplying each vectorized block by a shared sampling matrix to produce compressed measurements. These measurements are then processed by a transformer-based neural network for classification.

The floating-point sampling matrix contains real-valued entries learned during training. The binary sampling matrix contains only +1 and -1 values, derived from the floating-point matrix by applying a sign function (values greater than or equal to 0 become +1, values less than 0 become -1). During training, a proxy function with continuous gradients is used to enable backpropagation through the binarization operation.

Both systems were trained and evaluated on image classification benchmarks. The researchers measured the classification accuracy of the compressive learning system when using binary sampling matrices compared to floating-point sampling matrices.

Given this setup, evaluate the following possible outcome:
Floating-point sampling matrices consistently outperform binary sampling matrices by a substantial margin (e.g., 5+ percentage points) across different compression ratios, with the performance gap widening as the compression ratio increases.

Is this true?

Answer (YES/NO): NO